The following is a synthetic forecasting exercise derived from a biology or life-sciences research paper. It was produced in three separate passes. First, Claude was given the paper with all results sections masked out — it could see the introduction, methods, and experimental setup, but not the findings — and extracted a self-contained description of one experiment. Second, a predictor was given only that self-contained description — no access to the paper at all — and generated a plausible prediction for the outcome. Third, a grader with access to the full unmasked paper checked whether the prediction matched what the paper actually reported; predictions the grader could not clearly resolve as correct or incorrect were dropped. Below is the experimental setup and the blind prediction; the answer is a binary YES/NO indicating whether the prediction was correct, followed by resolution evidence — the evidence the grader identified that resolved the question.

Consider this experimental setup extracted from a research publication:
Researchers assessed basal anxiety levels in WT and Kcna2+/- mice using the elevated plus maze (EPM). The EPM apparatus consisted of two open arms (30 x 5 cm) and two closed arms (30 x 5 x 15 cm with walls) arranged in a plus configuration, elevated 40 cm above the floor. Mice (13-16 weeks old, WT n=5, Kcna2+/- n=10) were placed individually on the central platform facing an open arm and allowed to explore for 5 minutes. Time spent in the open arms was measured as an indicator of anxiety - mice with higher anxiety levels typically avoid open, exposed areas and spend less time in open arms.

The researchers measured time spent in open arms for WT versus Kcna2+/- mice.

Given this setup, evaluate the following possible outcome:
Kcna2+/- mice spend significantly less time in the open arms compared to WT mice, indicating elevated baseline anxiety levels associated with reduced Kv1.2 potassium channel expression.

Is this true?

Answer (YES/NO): NO